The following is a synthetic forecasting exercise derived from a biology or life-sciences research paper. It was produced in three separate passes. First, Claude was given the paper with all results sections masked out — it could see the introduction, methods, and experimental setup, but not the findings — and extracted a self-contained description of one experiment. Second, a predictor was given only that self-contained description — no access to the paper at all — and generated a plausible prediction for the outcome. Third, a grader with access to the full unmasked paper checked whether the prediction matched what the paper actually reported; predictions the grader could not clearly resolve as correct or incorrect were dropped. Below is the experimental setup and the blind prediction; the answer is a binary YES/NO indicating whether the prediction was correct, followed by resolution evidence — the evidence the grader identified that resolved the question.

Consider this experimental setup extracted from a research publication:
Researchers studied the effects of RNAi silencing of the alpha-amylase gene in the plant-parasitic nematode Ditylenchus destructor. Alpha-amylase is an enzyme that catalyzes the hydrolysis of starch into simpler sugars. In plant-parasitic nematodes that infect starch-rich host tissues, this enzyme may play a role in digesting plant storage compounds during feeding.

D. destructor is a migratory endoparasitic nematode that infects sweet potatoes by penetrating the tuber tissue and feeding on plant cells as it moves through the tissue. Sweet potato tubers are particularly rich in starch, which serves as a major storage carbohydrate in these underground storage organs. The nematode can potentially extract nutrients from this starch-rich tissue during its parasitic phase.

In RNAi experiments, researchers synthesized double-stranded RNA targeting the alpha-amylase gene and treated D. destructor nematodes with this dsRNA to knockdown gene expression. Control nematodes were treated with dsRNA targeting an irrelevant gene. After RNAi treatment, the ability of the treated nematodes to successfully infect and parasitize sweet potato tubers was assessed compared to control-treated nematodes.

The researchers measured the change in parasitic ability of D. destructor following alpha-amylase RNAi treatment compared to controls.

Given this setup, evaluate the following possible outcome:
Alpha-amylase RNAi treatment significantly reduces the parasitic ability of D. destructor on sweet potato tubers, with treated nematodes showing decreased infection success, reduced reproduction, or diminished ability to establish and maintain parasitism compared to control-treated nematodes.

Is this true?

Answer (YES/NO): YES